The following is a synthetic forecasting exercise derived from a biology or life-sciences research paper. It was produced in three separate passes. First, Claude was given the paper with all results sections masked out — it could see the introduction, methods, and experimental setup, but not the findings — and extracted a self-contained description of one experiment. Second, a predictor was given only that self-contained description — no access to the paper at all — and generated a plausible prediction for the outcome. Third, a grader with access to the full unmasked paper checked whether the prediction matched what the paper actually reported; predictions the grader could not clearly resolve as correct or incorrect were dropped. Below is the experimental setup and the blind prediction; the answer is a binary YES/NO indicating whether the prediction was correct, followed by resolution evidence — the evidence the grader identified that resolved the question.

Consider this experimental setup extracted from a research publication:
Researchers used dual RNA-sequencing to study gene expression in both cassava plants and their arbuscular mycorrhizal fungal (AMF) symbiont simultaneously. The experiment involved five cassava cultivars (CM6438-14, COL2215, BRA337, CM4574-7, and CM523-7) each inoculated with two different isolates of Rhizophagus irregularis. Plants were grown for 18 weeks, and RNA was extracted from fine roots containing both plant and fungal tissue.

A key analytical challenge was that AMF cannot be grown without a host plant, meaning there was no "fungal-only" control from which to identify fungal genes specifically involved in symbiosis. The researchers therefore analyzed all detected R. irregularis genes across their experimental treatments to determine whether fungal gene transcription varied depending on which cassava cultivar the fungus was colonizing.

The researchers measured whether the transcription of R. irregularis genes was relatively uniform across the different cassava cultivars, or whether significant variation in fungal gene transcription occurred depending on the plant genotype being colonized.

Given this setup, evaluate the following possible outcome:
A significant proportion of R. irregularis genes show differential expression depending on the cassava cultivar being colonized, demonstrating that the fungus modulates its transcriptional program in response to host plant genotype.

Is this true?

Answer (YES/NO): YES